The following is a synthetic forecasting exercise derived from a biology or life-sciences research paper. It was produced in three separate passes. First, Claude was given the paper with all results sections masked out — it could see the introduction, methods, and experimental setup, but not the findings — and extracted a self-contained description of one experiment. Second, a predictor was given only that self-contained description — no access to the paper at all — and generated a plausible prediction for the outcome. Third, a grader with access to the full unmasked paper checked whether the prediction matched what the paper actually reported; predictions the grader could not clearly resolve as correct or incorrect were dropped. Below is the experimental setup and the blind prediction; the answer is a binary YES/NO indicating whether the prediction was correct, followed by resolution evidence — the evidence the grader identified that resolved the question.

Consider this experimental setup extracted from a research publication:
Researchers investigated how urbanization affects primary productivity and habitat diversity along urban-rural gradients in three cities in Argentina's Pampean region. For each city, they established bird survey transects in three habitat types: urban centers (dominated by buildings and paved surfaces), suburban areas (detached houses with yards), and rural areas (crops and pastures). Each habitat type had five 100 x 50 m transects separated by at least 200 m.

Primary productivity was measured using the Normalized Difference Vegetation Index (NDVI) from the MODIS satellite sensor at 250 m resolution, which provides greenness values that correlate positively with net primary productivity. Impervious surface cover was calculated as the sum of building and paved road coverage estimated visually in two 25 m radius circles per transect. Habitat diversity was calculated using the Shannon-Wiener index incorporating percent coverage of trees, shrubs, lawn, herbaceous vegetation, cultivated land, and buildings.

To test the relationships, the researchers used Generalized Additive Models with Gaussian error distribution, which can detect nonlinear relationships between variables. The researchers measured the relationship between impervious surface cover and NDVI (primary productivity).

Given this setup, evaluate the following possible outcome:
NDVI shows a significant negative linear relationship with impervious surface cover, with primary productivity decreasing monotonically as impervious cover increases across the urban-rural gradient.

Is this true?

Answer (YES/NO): NO